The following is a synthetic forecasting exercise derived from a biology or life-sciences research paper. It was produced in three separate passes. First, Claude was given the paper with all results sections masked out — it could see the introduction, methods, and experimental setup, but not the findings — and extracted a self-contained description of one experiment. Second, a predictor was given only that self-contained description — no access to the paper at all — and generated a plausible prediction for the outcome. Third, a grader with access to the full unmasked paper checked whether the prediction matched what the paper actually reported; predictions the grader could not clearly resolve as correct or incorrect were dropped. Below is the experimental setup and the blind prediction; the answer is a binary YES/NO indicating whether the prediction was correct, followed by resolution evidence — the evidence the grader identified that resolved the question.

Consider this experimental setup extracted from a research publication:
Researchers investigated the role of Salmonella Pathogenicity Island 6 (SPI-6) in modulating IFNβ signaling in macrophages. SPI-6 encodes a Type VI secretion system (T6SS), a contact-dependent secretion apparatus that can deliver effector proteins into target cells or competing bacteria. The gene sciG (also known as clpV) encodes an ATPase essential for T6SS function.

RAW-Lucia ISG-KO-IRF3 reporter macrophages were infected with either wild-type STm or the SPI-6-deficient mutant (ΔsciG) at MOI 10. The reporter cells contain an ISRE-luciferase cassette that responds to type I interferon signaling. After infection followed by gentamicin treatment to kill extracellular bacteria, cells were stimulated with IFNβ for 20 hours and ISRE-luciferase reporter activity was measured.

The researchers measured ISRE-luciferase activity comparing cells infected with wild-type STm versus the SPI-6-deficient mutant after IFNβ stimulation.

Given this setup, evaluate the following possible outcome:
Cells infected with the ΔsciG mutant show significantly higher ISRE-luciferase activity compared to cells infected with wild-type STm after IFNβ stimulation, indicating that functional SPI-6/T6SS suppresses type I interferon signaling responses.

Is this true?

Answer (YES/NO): NO